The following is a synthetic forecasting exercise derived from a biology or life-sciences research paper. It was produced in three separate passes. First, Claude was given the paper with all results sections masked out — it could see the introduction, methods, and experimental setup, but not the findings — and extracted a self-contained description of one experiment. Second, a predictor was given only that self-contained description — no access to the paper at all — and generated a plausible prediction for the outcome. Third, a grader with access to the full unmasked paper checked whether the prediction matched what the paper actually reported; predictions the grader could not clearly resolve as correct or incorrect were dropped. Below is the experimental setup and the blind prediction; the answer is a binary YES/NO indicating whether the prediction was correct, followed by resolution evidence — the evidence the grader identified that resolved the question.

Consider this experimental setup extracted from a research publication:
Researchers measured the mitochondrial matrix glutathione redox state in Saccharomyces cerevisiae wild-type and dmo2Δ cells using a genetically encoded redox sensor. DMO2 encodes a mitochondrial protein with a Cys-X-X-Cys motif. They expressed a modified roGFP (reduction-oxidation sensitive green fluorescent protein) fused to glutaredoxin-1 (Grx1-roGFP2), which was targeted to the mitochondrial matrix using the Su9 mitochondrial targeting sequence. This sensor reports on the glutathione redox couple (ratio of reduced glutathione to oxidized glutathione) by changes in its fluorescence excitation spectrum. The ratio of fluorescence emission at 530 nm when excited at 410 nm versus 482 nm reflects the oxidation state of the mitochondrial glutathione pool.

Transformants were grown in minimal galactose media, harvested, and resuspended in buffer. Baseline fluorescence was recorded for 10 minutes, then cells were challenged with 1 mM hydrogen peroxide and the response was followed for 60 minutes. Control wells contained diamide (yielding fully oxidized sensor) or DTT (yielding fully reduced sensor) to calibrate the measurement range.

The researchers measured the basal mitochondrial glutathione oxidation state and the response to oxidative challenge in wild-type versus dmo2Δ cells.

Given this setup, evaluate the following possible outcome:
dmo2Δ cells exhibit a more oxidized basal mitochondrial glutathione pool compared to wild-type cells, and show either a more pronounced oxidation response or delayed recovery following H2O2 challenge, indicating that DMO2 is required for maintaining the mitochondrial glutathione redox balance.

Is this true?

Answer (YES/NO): NO